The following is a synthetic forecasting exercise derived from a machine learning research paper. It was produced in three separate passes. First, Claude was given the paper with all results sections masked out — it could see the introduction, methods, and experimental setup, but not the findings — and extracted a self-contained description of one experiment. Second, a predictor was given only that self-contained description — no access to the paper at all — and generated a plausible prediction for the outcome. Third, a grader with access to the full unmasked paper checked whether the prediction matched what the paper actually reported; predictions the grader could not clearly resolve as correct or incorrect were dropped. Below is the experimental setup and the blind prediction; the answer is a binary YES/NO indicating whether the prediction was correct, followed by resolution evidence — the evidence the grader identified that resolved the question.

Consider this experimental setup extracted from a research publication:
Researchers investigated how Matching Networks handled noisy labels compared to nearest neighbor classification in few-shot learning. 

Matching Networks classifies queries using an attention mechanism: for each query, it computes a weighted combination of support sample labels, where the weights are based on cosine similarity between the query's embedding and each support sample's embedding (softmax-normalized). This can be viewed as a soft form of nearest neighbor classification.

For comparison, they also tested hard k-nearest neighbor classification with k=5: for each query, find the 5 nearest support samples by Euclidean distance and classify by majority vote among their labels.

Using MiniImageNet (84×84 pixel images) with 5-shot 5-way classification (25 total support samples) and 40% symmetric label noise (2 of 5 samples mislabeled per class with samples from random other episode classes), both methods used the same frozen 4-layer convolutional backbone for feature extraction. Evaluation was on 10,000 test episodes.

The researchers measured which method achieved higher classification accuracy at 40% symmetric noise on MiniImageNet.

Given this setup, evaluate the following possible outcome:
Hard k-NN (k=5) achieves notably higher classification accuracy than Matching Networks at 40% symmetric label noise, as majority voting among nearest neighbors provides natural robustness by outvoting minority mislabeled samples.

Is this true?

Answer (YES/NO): NO